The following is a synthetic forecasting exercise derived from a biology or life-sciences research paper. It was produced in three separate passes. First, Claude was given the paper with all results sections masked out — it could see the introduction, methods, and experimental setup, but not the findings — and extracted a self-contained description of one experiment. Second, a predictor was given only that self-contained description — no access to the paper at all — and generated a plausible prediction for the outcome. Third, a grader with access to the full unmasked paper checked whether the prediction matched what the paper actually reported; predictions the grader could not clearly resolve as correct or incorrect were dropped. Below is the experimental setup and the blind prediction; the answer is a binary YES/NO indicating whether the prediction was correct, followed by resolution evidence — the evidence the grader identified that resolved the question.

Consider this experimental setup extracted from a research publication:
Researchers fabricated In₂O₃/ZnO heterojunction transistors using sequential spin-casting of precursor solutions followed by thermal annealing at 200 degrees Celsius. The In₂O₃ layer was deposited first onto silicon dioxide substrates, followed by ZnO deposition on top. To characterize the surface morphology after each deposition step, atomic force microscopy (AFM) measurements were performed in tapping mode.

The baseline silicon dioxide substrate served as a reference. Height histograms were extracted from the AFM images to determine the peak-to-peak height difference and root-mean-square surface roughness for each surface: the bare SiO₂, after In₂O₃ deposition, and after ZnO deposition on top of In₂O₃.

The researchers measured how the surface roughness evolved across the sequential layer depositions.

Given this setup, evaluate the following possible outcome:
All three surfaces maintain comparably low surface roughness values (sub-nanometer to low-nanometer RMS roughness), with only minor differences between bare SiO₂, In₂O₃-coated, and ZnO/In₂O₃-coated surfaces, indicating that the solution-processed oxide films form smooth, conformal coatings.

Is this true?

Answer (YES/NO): NO